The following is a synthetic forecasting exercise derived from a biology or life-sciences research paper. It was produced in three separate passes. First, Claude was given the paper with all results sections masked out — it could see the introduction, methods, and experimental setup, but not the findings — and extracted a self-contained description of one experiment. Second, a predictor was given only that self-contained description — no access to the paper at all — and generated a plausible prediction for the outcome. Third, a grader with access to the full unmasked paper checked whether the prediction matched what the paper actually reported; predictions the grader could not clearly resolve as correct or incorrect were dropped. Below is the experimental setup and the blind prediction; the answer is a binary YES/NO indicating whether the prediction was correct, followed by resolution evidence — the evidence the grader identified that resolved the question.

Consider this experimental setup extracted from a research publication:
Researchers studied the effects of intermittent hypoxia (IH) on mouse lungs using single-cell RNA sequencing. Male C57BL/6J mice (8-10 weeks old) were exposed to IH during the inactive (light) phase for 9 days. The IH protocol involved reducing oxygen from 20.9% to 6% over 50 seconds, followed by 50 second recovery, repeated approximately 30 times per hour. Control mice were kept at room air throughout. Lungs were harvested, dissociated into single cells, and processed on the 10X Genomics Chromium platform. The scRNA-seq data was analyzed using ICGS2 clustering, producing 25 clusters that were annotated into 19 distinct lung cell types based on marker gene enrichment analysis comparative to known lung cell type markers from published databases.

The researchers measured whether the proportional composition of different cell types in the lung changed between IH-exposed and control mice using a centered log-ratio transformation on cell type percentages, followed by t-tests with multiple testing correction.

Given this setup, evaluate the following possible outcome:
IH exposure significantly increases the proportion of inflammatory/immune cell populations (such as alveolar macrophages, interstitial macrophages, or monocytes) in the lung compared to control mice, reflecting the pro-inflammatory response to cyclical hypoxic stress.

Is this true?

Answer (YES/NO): NO